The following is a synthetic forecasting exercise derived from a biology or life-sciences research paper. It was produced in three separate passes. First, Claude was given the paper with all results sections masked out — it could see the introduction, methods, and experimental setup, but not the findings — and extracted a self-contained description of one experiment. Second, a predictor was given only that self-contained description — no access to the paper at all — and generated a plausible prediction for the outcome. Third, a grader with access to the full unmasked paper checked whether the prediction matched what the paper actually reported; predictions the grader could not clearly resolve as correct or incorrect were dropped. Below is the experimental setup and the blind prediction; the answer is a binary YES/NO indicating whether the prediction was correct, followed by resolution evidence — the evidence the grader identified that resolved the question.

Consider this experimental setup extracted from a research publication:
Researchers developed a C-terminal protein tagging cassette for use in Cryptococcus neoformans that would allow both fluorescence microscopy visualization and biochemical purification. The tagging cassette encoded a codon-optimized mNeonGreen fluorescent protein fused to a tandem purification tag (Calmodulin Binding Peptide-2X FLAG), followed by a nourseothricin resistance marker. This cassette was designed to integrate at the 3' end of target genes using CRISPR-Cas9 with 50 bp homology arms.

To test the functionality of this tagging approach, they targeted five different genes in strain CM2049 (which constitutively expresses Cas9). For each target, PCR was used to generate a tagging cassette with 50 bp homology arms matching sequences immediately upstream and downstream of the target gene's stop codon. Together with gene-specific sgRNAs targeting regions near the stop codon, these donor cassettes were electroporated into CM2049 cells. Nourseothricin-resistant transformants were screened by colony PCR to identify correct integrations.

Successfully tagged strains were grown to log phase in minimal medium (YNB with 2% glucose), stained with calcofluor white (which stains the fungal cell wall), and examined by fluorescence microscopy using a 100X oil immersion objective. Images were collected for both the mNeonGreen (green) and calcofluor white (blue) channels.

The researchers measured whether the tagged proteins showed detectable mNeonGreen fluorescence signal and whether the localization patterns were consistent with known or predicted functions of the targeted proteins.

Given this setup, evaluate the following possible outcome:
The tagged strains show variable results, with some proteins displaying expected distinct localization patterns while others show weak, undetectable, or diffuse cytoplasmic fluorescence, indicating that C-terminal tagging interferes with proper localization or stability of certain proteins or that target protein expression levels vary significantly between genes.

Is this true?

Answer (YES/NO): NO